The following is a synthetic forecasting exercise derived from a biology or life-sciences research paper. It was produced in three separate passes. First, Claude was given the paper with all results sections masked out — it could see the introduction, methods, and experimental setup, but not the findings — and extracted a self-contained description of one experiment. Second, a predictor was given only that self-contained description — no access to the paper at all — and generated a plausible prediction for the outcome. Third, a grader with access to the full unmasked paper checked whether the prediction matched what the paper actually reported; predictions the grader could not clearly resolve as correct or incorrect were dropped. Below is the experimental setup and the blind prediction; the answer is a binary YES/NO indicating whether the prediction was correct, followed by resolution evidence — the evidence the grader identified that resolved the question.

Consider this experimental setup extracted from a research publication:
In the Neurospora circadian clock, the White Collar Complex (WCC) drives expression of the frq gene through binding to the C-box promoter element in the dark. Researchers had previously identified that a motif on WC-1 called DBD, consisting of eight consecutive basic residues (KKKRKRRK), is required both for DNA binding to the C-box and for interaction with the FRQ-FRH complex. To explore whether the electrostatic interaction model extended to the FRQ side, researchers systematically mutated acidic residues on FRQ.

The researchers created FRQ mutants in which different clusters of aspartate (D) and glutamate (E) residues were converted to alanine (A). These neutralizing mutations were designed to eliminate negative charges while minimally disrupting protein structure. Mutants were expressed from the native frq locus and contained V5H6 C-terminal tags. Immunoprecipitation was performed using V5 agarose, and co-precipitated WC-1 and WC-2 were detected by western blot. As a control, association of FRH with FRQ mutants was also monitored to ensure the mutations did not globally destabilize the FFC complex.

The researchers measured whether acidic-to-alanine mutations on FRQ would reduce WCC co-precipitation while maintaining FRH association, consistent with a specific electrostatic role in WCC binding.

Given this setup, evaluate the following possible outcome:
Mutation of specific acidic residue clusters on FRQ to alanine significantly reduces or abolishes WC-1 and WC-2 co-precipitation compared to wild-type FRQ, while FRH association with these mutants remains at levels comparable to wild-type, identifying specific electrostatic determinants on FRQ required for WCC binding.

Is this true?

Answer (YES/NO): YES